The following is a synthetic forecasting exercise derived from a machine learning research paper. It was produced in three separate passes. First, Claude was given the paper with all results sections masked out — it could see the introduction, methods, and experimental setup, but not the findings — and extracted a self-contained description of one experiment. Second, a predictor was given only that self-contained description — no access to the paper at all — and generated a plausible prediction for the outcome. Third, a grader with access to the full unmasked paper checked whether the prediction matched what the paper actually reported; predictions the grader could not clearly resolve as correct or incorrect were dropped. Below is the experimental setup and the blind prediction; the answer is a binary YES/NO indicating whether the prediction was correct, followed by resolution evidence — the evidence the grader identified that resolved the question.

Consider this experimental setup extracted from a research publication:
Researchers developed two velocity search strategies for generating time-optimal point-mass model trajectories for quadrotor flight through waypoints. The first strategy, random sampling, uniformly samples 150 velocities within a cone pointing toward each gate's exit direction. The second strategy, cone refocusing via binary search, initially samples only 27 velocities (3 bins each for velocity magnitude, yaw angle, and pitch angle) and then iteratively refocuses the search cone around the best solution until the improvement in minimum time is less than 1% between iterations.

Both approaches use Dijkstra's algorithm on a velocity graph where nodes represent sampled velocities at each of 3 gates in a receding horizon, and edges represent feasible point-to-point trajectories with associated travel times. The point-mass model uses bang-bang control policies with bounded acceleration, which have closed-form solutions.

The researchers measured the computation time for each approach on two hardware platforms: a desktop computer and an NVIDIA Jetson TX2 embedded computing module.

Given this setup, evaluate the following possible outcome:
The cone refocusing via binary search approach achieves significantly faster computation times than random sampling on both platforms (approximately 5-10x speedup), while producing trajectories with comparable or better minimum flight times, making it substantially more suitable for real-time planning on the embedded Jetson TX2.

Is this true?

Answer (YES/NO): YES